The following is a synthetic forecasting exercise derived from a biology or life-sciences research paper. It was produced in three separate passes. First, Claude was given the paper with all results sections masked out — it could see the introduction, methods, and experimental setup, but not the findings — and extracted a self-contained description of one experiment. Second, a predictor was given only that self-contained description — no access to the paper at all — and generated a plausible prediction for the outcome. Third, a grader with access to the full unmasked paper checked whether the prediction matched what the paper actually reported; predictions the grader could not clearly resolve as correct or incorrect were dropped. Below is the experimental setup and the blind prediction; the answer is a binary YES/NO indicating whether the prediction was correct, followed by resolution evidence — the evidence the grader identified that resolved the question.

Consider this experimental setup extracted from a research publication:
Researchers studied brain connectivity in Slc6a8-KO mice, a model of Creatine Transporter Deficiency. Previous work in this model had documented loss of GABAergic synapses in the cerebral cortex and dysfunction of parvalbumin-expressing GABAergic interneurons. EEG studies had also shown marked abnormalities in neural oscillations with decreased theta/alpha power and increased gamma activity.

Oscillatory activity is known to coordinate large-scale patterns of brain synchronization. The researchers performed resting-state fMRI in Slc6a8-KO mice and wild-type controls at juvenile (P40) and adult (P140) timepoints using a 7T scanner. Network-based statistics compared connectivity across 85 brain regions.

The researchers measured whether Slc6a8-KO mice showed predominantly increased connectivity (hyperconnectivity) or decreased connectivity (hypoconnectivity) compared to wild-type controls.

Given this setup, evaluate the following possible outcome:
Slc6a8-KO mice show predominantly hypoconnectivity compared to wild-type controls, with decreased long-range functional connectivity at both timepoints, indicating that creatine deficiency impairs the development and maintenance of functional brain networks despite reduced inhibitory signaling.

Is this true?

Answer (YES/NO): YES